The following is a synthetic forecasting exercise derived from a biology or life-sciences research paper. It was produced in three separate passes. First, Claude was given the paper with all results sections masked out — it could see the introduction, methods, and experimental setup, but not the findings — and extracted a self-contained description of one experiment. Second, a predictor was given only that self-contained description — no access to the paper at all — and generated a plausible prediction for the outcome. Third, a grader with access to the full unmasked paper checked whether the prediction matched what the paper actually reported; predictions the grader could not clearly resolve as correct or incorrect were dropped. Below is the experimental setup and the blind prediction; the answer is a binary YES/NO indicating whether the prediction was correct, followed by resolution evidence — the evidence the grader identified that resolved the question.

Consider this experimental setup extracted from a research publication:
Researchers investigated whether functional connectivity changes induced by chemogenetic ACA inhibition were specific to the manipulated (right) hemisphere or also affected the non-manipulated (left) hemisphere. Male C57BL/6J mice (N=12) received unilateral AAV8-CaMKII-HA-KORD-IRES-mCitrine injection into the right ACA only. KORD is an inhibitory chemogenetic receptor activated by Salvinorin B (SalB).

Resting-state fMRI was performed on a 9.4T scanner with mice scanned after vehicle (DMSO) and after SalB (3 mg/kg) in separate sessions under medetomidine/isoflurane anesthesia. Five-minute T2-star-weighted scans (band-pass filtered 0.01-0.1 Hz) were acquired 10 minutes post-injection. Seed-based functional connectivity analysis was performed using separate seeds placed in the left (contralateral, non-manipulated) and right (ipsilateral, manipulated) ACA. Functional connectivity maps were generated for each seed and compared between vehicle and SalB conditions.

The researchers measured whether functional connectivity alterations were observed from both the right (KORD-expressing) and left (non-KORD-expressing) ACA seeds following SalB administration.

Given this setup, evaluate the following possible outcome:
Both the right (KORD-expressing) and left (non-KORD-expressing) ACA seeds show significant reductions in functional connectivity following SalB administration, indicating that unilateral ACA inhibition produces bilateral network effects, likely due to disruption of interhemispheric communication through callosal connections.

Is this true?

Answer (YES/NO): YES